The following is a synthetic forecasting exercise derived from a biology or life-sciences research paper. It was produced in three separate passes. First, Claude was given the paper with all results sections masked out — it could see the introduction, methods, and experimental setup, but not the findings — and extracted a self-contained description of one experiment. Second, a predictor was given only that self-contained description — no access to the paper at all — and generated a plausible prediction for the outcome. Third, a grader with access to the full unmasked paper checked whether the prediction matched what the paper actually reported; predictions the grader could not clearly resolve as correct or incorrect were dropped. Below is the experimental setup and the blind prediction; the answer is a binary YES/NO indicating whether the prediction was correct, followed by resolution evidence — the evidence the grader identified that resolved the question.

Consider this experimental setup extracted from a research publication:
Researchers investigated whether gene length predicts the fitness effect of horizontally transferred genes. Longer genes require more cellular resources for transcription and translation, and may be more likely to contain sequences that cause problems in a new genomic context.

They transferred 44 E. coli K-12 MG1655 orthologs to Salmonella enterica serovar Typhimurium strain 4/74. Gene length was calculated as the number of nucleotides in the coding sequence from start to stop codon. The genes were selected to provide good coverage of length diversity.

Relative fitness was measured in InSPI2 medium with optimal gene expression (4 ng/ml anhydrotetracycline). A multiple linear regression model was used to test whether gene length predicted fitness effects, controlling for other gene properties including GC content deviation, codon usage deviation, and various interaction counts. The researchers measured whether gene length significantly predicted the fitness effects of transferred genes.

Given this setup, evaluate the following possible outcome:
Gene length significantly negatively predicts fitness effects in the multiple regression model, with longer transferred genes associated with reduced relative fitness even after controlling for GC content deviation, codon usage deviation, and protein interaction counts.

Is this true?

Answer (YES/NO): YES